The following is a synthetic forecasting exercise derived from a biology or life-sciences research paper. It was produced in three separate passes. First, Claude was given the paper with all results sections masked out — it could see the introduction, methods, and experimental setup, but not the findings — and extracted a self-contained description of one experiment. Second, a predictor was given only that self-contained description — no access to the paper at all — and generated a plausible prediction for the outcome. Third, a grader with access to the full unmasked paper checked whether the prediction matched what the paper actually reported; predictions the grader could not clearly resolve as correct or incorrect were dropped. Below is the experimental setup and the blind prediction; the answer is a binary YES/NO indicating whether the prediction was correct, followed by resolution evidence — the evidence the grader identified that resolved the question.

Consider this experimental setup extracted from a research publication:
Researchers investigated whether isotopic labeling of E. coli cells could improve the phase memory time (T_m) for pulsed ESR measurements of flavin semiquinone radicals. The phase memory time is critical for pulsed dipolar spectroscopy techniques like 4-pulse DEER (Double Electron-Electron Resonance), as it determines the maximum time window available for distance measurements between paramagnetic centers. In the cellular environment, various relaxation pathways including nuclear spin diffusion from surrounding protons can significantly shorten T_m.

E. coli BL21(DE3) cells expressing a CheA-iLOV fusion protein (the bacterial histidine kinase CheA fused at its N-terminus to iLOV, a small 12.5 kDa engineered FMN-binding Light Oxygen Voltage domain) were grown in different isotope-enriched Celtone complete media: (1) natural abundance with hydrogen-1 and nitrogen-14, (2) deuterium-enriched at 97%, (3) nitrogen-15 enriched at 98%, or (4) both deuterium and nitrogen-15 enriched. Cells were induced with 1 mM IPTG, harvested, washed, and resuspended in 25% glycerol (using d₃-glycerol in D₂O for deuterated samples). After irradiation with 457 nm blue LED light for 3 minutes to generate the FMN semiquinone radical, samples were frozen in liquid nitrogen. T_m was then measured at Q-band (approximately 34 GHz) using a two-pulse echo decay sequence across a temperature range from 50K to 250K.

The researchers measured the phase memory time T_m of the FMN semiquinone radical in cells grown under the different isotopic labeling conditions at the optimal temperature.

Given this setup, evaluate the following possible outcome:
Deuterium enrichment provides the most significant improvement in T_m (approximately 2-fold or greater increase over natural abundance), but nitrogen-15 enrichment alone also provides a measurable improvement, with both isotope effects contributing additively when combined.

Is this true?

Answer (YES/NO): NO